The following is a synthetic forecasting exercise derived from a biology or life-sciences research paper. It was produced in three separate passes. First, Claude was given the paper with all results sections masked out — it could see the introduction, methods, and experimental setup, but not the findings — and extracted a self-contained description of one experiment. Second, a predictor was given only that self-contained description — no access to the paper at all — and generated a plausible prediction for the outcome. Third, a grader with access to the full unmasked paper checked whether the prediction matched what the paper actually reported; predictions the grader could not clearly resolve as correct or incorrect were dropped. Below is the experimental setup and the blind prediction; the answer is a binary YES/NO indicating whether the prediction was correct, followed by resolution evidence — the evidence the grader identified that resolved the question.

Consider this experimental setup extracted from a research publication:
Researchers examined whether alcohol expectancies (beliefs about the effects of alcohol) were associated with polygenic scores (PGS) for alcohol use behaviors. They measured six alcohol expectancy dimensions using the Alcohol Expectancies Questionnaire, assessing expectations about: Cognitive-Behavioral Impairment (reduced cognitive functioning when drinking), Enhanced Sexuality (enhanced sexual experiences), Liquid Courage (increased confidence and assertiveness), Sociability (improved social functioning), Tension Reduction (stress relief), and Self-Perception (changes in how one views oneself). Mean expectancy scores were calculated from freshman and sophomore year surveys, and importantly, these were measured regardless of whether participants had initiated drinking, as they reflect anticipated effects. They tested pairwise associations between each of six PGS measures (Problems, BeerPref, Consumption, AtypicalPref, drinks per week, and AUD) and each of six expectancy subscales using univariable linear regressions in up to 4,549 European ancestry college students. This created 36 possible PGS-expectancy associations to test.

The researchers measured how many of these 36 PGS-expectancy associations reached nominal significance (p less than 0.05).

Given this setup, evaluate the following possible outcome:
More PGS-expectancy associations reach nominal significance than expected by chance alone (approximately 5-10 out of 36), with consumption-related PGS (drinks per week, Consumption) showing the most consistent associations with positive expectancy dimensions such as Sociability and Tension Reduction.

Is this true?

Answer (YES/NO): NO